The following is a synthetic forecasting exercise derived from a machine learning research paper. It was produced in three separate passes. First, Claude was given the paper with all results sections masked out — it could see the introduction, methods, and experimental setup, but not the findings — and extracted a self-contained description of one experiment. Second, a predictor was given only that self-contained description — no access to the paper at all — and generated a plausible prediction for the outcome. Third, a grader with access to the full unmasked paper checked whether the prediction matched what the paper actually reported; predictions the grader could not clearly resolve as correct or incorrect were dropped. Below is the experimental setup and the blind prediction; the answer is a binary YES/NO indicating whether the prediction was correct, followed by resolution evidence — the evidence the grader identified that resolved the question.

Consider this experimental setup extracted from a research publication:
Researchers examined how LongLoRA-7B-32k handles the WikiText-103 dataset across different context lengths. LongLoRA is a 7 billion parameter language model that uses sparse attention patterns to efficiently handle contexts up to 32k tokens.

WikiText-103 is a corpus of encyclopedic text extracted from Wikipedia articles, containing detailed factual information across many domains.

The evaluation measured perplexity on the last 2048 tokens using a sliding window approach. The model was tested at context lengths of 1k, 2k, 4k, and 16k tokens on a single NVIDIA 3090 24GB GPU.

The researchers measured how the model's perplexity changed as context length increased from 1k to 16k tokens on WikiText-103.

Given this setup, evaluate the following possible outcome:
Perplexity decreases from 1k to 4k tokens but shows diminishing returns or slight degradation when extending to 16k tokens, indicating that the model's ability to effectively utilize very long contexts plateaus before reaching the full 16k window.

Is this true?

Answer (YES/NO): NO